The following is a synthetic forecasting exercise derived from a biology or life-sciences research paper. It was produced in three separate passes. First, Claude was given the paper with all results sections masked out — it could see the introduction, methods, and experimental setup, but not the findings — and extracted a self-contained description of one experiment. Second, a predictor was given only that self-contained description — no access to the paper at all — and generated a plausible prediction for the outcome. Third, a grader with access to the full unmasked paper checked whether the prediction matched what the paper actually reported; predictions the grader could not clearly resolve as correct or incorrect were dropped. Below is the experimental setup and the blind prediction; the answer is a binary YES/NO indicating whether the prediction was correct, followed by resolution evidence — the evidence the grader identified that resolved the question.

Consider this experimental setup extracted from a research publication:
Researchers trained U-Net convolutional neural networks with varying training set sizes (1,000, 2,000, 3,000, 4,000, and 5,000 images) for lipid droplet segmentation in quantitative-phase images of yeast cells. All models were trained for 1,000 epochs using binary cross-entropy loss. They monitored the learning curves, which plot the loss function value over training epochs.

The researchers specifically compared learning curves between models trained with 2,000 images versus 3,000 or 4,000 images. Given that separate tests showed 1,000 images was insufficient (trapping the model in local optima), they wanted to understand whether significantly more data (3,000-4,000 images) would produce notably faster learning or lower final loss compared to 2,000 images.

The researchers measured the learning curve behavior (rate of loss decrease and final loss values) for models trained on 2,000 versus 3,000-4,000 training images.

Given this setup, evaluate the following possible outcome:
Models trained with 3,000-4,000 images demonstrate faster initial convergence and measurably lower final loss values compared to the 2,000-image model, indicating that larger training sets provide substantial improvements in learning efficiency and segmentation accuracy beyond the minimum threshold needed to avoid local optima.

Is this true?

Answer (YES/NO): NO